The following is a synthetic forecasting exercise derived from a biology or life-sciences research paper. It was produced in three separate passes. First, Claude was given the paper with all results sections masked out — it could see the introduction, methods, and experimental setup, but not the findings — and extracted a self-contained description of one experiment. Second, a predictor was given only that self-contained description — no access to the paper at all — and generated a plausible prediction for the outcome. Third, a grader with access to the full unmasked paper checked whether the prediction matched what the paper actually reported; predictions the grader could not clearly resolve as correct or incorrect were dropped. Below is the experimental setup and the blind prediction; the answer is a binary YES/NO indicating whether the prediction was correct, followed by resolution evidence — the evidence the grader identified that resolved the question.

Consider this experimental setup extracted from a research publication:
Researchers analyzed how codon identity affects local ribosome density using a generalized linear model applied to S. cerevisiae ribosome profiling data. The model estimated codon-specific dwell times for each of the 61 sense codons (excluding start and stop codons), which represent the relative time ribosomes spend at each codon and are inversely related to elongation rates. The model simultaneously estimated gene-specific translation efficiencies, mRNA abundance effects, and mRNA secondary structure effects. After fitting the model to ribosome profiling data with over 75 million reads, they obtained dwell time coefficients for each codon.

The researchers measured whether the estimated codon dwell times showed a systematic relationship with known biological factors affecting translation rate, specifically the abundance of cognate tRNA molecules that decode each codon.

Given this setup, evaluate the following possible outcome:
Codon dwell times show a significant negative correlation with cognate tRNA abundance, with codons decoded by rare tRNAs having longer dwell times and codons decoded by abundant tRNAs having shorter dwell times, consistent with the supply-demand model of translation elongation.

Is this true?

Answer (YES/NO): YES